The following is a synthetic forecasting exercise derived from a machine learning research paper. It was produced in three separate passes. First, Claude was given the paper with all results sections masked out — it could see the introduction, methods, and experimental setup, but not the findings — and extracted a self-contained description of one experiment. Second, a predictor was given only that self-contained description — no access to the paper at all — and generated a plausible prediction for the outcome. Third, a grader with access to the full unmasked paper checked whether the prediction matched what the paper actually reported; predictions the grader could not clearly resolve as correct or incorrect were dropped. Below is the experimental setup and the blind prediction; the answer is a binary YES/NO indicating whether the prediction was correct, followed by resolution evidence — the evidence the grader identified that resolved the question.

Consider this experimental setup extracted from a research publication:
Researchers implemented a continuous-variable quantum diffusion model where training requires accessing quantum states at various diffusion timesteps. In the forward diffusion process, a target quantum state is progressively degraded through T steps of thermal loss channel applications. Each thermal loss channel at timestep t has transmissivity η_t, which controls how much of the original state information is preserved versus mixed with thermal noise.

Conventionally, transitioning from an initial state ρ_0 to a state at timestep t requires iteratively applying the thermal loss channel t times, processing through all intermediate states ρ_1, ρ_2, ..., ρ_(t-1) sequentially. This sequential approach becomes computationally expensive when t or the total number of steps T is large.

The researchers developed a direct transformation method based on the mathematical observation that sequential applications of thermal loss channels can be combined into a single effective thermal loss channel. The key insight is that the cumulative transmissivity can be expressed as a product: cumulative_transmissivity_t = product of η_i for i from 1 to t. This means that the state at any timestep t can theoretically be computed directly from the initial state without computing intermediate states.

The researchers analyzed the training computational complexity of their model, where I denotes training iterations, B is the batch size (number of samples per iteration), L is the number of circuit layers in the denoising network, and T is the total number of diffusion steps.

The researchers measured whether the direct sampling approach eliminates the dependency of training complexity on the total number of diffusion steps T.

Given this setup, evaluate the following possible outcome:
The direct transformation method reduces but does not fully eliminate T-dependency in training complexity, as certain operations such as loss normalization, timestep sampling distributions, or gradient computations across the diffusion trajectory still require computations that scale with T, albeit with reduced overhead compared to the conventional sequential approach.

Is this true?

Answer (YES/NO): NO